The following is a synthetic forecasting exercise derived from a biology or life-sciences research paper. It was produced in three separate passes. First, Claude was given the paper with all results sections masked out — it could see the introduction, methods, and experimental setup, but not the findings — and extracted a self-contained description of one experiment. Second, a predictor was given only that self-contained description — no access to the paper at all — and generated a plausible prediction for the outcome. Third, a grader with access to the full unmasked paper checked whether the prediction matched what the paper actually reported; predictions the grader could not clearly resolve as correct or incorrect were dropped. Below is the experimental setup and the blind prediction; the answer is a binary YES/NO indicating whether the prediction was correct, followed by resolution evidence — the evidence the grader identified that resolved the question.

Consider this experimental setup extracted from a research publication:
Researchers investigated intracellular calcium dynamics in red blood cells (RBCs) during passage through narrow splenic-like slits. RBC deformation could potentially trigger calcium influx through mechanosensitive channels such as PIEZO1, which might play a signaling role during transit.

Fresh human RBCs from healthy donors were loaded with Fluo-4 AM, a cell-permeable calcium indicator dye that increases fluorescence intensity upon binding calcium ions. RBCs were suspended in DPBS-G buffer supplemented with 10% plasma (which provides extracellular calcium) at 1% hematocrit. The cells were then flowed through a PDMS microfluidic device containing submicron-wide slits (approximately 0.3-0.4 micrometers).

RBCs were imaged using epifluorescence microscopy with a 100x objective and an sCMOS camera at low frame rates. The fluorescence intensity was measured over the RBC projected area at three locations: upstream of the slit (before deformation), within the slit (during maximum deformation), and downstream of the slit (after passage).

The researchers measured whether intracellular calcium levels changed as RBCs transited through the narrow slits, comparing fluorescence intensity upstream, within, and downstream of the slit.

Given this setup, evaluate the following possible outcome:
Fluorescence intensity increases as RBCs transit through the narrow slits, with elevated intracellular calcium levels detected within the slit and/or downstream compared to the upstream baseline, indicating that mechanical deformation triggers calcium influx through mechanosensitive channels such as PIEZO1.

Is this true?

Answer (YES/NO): NO